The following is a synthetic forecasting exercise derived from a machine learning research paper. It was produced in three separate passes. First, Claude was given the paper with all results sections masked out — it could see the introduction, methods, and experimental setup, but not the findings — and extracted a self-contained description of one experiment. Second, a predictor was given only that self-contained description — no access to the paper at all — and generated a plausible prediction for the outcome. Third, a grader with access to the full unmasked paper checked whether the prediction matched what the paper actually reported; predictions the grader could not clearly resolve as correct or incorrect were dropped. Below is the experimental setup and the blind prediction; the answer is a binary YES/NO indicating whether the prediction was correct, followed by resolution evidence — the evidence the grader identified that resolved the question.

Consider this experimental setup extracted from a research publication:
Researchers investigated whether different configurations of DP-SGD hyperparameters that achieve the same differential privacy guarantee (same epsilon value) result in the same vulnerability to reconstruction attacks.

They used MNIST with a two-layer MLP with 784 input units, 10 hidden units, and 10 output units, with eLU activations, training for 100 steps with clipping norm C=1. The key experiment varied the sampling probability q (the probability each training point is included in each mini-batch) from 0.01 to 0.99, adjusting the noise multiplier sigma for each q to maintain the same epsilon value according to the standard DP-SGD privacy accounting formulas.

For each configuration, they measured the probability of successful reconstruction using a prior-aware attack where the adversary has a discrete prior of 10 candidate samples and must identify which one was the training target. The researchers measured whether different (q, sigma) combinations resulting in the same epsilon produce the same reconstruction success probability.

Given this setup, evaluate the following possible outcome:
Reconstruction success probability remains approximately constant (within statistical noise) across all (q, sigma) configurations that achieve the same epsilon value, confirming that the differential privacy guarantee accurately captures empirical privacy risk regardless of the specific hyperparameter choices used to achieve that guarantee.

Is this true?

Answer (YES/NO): NO